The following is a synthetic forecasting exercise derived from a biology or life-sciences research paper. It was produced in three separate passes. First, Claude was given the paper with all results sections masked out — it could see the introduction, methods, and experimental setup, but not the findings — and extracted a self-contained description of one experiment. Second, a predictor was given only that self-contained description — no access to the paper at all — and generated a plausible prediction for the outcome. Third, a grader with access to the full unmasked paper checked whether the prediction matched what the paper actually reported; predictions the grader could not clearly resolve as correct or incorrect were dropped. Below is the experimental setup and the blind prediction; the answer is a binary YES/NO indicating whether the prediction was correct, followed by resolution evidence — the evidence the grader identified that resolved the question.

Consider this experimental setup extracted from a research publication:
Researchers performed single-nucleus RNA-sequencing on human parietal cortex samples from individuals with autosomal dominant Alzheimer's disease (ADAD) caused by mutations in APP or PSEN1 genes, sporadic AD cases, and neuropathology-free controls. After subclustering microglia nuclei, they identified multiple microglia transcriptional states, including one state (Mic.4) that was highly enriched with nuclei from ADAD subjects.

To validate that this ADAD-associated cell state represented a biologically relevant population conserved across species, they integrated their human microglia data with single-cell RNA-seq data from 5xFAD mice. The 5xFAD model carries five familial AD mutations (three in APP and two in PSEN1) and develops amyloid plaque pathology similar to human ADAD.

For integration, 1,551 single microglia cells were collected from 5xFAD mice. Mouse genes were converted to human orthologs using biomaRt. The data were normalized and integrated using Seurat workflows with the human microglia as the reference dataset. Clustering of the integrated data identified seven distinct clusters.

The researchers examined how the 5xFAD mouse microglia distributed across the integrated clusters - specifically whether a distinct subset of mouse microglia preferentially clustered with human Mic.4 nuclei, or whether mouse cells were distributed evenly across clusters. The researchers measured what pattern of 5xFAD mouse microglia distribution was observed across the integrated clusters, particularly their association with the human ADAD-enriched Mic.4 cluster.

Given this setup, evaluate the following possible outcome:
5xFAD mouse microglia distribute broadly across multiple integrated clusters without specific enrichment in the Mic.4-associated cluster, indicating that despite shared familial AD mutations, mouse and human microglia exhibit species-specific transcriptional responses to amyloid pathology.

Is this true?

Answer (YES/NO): NO